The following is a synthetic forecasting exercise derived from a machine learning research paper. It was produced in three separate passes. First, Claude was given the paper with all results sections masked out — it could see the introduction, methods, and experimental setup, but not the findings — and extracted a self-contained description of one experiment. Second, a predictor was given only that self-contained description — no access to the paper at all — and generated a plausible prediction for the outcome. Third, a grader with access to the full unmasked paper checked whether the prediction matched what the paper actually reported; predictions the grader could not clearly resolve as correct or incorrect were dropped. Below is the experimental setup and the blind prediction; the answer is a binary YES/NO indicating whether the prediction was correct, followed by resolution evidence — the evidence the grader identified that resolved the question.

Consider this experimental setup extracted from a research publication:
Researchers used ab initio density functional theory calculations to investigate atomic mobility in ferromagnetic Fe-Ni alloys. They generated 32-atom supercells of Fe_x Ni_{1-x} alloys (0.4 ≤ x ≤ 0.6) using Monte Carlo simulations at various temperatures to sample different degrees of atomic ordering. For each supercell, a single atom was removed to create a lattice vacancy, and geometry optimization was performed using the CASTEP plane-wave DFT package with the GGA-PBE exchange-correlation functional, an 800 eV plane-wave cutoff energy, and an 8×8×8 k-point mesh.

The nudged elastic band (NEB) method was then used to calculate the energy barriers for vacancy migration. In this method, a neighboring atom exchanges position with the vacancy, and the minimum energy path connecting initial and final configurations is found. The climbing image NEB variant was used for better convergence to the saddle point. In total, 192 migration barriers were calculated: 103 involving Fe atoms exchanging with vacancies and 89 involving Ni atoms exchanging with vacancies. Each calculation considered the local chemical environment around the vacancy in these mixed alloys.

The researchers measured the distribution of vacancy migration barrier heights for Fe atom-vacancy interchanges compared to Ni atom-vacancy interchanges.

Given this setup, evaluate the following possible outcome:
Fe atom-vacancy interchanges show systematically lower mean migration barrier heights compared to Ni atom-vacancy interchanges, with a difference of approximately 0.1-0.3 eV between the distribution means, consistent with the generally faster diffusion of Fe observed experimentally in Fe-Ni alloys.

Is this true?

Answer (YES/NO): NO